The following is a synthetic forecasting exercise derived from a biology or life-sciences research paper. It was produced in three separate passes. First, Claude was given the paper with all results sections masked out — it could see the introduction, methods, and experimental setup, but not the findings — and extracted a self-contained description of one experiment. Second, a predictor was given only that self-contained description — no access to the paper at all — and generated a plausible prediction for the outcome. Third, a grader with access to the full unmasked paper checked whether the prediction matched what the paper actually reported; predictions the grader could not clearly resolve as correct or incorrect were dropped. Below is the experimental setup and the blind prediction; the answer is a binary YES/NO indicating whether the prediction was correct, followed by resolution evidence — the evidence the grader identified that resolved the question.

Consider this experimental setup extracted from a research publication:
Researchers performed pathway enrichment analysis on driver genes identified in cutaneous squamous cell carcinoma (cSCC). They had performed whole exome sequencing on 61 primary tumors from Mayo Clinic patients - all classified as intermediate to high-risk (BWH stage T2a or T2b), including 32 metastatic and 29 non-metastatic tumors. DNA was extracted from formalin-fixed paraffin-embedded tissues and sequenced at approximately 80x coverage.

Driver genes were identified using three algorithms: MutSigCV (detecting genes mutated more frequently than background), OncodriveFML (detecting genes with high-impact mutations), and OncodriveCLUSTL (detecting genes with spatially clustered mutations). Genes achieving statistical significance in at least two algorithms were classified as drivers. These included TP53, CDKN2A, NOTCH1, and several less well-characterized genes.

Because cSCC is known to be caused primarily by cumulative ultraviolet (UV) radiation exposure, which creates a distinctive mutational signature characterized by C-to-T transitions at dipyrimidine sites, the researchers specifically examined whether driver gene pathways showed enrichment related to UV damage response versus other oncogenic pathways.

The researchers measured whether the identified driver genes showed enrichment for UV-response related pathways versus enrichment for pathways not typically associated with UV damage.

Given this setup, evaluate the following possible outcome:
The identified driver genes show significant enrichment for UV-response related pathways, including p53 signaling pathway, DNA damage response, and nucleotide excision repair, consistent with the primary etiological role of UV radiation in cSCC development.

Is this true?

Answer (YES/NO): NO